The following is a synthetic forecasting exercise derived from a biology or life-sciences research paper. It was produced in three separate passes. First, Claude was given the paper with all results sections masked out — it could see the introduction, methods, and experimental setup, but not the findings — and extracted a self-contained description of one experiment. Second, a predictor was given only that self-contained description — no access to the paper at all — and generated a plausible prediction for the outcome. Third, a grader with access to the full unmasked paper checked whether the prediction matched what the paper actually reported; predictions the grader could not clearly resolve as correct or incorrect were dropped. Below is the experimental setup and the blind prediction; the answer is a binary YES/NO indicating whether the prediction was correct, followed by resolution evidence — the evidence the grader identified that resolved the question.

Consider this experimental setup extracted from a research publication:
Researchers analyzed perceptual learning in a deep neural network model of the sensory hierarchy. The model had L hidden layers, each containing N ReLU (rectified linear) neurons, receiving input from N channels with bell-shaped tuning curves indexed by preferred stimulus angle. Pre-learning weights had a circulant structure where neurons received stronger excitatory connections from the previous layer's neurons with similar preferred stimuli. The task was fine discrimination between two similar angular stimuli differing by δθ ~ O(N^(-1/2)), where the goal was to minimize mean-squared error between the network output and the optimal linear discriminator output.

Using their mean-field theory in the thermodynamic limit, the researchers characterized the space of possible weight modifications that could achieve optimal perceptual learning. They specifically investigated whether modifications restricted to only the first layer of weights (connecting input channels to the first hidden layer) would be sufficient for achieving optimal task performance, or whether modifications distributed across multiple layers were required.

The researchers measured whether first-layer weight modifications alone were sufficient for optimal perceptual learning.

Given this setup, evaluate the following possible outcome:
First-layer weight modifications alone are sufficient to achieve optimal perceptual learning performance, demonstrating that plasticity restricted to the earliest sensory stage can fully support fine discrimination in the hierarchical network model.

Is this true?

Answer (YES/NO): YES